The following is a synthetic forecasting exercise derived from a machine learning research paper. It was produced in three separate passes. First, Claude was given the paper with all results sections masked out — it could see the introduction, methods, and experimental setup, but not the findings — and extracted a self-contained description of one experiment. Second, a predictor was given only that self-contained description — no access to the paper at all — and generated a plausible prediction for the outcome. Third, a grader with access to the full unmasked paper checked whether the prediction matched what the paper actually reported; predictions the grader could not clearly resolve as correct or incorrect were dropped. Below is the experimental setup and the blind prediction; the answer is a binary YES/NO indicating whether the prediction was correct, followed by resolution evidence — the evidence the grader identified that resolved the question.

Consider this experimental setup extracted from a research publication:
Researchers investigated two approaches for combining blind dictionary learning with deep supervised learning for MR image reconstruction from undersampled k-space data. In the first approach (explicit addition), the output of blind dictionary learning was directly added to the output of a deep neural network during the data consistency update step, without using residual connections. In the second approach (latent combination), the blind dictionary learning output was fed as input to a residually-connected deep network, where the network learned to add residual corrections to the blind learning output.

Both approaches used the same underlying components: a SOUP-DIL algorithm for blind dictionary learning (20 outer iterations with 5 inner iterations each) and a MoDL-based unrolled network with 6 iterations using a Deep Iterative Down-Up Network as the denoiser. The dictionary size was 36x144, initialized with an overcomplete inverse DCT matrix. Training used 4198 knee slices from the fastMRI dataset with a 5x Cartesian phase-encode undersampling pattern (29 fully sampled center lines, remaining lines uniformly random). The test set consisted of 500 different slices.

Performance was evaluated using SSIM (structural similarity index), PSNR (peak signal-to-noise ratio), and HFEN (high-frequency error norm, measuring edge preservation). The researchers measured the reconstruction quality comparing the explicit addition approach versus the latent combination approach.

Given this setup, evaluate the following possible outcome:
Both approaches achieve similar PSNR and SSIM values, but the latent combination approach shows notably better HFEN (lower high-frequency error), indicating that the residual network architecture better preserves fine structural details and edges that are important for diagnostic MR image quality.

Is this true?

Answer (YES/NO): NO